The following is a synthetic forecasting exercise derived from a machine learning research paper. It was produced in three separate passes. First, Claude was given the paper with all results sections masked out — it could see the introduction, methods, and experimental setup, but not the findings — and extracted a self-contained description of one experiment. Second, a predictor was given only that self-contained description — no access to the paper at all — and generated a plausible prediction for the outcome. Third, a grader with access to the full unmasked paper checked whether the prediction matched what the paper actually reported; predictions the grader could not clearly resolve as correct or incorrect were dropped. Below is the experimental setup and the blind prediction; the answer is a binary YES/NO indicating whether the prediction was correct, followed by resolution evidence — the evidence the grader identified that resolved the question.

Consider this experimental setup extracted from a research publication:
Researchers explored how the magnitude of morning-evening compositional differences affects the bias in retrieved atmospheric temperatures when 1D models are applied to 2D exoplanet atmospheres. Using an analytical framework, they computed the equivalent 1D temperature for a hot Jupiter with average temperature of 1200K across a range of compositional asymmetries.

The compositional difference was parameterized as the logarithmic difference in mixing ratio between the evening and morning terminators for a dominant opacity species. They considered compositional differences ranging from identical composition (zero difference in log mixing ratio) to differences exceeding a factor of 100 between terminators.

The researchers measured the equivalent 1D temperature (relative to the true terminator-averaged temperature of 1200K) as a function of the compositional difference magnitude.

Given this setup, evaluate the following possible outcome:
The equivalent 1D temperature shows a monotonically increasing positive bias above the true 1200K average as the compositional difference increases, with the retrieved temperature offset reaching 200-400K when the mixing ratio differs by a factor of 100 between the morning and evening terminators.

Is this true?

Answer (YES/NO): NO